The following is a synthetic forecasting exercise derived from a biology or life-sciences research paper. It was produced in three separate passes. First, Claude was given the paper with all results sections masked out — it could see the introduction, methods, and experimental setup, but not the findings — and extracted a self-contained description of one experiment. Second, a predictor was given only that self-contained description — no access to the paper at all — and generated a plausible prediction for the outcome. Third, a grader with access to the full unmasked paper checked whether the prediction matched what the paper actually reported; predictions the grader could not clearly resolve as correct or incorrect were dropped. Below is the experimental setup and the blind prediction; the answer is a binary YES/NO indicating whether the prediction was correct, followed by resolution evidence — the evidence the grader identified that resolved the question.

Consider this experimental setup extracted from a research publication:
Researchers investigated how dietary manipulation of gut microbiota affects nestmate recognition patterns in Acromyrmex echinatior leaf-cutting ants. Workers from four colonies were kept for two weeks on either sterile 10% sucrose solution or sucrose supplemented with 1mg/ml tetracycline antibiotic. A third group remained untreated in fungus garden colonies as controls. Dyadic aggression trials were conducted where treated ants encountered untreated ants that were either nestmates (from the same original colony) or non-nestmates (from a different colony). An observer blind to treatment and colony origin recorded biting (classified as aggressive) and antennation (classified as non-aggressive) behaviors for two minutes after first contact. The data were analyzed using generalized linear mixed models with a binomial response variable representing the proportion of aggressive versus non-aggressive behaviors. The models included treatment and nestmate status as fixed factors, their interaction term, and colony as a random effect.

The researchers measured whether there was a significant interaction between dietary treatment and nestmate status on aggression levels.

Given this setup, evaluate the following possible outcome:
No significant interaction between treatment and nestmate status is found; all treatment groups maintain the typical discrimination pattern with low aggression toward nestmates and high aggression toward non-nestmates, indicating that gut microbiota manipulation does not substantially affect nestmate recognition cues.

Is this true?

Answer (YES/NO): NO